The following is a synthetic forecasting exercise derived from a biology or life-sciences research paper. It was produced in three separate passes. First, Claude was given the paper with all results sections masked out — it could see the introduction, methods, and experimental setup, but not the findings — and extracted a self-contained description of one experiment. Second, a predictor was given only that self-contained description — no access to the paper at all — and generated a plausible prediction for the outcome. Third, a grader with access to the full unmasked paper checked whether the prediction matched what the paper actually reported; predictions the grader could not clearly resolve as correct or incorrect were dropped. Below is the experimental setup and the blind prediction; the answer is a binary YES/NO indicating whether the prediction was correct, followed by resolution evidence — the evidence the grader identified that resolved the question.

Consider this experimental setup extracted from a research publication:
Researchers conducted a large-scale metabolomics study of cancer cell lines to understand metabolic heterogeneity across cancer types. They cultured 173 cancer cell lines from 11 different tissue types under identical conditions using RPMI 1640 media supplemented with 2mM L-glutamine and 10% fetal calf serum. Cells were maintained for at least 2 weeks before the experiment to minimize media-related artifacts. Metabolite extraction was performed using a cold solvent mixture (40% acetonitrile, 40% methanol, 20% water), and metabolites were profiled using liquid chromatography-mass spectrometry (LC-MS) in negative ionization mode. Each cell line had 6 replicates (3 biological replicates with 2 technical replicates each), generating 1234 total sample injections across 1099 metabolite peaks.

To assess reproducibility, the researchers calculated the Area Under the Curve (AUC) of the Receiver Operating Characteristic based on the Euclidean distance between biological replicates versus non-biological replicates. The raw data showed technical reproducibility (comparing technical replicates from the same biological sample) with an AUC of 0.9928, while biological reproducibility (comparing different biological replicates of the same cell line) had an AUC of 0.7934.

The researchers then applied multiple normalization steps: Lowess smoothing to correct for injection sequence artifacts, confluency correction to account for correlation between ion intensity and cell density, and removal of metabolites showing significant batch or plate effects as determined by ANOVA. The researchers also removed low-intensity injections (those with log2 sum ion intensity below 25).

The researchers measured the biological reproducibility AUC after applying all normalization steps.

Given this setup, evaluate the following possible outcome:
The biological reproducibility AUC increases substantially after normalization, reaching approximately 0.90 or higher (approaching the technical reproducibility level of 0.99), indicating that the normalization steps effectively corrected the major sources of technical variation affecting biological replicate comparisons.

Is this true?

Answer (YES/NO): YES